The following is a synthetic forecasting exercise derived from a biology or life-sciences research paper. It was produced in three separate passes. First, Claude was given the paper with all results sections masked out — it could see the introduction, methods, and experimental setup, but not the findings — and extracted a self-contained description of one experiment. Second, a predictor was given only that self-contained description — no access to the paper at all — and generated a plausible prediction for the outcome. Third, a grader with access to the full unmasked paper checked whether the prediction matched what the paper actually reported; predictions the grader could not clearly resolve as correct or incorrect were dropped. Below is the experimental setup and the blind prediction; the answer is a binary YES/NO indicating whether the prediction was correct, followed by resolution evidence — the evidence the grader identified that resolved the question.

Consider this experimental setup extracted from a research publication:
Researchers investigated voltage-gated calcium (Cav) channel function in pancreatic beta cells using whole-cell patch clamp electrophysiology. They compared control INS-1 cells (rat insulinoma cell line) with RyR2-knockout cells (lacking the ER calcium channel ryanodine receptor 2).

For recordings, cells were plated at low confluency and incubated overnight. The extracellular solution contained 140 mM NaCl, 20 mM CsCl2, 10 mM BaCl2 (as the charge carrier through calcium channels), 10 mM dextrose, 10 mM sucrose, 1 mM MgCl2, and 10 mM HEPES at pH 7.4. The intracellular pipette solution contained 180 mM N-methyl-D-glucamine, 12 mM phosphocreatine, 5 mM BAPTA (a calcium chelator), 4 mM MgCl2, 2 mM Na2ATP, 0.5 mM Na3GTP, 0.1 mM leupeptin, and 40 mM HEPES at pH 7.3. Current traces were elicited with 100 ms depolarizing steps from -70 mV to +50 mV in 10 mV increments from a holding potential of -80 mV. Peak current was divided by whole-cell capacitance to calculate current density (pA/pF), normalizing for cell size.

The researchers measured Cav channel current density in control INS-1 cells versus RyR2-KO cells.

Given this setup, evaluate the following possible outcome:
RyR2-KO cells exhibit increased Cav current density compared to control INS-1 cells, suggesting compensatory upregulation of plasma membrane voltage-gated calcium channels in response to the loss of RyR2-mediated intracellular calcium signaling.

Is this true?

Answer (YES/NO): YES